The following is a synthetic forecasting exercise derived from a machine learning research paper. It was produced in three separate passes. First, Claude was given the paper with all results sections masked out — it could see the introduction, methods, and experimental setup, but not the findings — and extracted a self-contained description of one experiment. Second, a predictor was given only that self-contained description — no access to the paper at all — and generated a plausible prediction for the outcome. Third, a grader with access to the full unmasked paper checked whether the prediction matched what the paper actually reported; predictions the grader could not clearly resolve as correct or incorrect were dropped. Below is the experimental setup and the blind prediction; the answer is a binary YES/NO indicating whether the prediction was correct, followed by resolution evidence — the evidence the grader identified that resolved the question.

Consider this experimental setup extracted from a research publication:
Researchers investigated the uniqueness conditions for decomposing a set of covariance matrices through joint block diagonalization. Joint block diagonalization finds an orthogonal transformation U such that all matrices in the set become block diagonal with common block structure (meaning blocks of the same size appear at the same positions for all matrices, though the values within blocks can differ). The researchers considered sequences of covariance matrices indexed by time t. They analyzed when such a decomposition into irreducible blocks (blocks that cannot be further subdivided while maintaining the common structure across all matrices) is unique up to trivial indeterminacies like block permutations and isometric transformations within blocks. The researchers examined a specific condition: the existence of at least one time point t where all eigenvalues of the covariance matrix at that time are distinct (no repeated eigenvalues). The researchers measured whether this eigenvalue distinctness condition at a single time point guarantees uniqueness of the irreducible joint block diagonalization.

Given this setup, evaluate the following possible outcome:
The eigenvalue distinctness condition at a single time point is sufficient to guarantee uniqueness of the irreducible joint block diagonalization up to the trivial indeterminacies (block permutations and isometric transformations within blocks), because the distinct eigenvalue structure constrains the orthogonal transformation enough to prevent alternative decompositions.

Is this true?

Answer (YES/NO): YES